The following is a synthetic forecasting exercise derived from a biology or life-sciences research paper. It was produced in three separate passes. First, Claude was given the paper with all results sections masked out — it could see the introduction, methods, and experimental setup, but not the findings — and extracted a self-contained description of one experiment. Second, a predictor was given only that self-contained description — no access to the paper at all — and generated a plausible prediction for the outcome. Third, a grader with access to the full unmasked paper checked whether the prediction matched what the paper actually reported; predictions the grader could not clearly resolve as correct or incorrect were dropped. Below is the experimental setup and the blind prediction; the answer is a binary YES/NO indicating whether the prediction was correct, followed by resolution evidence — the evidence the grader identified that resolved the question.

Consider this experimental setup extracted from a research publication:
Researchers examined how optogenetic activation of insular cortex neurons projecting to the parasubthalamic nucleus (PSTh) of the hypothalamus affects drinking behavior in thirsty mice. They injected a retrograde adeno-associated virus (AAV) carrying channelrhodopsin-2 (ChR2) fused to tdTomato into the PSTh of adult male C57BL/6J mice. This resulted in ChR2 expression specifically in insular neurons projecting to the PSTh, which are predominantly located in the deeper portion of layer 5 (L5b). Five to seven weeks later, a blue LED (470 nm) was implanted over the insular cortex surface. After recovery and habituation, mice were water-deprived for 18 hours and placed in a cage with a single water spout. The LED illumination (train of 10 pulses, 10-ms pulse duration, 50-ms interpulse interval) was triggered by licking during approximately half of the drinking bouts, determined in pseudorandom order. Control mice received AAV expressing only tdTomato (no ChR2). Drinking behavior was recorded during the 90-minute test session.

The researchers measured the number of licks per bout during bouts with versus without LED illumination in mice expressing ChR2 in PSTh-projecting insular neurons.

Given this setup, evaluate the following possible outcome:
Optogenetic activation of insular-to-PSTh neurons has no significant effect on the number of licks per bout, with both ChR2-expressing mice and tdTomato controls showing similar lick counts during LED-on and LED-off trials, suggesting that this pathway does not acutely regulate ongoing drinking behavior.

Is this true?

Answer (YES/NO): NO